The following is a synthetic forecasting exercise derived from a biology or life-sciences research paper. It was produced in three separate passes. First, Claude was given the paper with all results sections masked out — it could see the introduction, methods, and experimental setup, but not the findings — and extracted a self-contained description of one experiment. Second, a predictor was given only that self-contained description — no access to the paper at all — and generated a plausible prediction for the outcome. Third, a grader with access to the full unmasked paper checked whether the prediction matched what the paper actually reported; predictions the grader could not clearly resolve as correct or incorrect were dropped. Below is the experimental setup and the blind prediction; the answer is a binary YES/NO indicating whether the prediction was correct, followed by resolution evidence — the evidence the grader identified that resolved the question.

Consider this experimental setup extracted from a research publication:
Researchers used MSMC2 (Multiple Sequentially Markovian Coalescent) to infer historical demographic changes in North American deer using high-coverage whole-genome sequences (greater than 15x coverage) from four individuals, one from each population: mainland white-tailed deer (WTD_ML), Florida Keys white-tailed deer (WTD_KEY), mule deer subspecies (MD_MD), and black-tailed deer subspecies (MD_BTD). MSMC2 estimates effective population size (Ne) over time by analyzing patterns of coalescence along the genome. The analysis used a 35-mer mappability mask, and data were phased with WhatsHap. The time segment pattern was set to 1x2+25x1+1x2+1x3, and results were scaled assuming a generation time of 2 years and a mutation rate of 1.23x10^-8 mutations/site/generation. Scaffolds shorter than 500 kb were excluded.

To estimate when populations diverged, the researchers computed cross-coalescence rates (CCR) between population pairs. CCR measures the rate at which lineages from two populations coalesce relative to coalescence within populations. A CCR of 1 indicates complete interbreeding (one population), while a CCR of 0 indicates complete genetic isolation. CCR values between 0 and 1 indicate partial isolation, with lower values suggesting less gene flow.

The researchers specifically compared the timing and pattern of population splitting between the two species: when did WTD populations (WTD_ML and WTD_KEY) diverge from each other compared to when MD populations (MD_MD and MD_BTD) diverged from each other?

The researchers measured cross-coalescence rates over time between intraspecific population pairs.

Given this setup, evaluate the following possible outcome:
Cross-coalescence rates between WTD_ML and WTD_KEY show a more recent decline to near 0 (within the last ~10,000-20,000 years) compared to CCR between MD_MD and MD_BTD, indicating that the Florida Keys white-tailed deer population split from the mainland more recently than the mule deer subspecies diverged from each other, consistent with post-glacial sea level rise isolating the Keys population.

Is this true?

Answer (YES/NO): NO